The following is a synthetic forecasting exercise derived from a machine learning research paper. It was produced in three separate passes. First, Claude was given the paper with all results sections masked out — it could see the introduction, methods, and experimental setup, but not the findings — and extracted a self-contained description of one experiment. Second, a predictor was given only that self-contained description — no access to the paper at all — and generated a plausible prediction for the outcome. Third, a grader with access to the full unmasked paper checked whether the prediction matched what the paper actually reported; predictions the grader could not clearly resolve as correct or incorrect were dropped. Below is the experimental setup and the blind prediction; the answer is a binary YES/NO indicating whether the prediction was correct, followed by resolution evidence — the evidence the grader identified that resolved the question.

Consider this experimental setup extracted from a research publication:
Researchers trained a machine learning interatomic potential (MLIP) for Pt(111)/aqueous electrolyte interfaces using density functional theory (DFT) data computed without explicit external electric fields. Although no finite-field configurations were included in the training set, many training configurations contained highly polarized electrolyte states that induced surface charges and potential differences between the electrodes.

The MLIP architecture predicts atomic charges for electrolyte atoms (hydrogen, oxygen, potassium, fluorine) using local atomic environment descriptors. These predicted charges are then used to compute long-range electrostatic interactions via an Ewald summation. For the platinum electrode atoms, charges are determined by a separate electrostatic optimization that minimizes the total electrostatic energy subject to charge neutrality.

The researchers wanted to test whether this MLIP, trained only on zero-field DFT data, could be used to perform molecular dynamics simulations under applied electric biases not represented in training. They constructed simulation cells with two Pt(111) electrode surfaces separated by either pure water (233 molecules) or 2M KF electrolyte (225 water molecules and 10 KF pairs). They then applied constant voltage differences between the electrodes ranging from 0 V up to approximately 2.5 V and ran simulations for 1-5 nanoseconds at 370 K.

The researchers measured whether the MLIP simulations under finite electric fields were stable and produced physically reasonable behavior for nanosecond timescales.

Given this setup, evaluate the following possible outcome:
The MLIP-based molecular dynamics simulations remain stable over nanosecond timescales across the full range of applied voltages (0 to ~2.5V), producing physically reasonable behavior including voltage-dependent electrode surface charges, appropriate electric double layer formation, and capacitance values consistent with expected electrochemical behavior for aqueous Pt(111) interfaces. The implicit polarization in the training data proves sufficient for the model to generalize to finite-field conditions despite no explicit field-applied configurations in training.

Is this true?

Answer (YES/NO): YES